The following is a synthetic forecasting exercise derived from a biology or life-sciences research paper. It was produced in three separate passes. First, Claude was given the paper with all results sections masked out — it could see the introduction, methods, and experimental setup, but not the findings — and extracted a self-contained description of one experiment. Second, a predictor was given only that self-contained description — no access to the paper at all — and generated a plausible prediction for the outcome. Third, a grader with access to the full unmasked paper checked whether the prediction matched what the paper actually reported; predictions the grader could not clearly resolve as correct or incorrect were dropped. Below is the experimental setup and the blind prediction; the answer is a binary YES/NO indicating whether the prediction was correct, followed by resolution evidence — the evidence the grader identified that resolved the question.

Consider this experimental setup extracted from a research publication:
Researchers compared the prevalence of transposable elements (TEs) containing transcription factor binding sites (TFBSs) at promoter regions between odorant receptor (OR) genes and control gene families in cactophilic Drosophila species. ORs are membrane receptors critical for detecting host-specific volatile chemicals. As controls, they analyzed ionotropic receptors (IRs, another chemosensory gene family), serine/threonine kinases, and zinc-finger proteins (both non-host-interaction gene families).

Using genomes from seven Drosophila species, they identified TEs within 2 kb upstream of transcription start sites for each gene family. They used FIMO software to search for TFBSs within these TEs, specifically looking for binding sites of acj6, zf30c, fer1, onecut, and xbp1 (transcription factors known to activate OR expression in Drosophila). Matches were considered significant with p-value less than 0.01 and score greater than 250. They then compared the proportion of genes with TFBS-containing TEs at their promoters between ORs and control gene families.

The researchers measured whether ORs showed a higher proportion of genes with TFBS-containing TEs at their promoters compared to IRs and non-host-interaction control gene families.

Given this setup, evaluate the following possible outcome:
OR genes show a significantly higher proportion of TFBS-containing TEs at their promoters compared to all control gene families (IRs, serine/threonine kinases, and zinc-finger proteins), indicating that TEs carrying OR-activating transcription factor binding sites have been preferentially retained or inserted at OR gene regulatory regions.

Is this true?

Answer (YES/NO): NO